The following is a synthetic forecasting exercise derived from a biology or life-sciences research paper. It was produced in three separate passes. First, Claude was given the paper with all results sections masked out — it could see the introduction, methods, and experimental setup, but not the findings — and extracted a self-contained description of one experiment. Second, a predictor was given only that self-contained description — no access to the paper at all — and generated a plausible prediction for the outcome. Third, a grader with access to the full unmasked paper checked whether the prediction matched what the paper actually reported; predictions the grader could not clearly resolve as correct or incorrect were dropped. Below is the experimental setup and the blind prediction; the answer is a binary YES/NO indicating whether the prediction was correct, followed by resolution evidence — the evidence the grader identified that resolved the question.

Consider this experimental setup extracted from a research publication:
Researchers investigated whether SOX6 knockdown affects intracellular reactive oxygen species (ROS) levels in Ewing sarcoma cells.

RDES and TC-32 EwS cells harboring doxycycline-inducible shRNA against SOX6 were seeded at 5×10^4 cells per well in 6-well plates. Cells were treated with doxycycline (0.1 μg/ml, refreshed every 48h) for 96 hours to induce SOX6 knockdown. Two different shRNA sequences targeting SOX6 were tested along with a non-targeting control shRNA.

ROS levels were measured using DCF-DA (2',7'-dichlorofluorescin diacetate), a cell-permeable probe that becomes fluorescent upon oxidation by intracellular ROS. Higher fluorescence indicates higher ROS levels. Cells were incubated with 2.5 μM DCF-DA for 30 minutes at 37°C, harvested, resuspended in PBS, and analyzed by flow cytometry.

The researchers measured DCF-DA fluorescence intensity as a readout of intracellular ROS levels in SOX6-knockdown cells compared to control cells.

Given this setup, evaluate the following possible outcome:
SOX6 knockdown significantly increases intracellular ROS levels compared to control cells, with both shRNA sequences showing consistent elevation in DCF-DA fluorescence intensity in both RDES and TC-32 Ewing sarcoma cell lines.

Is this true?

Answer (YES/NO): NO